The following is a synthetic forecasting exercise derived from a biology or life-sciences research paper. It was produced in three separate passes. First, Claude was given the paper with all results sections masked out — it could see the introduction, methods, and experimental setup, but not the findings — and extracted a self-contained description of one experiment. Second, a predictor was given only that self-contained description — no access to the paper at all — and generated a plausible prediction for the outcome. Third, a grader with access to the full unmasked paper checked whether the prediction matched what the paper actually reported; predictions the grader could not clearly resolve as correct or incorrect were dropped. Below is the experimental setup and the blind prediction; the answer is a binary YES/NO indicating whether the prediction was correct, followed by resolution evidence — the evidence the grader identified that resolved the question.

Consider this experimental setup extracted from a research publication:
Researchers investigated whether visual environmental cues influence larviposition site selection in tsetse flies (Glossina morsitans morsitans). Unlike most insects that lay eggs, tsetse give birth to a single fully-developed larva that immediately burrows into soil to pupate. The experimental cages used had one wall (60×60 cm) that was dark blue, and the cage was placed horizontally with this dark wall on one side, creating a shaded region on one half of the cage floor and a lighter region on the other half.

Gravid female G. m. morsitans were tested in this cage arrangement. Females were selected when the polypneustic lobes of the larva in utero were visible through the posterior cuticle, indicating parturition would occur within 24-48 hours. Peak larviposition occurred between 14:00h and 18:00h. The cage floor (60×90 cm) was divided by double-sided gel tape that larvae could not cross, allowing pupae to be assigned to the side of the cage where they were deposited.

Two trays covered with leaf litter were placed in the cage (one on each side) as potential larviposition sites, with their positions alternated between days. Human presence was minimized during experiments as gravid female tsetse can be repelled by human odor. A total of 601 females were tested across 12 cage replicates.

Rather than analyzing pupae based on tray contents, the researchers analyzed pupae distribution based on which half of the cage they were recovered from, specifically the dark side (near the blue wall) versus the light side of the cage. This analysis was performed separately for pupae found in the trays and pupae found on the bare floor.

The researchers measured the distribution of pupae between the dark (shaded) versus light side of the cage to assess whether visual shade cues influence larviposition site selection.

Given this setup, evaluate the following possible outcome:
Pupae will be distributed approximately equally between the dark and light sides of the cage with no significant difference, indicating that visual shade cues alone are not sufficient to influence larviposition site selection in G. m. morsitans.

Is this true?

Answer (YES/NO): NO